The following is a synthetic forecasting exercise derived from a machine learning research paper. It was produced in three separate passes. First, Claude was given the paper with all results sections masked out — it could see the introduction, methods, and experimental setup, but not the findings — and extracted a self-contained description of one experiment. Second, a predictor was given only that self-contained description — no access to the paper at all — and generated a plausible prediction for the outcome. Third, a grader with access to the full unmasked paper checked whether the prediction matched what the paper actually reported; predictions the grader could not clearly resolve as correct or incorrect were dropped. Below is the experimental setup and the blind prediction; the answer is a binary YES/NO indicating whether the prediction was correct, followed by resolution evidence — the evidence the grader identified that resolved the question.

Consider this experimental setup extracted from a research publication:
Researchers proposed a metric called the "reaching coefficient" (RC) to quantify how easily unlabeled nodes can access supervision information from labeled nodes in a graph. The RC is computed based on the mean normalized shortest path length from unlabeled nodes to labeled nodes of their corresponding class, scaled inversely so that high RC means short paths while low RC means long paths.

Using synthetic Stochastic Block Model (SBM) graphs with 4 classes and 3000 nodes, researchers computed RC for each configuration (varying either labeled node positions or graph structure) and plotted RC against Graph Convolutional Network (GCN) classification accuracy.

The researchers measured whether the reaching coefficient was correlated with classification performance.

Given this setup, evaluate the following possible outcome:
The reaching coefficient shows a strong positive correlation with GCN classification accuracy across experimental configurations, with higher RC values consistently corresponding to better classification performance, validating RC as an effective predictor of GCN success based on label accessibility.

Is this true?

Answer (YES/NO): YES